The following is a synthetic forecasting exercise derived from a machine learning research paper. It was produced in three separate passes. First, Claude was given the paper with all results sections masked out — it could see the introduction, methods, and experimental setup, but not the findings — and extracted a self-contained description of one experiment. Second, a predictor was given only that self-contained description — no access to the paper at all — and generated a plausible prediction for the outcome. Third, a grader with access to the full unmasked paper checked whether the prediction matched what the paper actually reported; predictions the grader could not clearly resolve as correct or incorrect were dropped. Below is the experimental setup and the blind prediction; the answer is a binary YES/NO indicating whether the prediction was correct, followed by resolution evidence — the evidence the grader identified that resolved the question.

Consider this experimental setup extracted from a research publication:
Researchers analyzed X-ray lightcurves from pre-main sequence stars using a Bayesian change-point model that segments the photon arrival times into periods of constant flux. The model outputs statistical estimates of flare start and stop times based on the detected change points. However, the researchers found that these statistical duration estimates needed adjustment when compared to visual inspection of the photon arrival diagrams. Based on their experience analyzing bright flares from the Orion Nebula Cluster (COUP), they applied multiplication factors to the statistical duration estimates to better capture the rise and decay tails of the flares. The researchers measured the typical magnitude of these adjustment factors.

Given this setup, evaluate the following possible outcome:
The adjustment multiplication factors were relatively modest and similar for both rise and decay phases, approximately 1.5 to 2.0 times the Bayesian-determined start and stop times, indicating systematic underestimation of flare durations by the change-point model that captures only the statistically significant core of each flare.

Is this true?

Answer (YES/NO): NO